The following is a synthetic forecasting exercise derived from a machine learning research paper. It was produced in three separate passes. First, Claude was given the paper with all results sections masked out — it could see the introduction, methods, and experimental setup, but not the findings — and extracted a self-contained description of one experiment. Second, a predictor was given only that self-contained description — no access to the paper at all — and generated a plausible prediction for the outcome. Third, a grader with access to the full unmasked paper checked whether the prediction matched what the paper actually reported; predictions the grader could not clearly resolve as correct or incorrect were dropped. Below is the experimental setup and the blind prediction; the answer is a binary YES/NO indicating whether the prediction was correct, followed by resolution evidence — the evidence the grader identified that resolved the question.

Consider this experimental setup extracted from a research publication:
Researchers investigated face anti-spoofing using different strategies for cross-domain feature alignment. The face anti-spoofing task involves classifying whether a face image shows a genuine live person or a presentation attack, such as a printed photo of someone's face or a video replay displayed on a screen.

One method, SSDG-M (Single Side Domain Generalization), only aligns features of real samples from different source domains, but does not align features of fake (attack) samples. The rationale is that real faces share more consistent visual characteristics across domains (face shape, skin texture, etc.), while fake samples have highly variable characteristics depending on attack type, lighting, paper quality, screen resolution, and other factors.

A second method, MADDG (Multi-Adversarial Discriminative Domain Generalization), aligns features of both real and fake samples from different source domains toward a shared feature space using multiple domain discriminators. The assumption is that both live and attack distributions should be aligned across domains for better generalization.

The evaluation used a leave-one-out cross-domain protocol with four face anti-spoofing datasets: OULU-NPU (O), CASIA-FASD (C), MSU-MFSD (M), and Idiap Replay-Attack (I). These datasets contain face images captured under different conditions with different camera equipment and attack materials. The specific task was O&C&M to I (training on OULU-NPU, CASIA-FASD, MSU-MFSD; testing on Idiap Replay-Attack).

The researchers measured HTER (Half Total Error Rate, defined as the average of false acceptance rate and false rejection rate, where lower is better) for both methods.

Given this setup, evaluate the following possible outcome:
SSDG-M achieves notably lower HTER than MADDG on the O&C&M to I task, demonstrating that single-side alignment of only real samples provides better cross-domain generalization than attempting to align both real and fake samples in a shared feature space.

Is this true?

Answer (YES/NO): YES